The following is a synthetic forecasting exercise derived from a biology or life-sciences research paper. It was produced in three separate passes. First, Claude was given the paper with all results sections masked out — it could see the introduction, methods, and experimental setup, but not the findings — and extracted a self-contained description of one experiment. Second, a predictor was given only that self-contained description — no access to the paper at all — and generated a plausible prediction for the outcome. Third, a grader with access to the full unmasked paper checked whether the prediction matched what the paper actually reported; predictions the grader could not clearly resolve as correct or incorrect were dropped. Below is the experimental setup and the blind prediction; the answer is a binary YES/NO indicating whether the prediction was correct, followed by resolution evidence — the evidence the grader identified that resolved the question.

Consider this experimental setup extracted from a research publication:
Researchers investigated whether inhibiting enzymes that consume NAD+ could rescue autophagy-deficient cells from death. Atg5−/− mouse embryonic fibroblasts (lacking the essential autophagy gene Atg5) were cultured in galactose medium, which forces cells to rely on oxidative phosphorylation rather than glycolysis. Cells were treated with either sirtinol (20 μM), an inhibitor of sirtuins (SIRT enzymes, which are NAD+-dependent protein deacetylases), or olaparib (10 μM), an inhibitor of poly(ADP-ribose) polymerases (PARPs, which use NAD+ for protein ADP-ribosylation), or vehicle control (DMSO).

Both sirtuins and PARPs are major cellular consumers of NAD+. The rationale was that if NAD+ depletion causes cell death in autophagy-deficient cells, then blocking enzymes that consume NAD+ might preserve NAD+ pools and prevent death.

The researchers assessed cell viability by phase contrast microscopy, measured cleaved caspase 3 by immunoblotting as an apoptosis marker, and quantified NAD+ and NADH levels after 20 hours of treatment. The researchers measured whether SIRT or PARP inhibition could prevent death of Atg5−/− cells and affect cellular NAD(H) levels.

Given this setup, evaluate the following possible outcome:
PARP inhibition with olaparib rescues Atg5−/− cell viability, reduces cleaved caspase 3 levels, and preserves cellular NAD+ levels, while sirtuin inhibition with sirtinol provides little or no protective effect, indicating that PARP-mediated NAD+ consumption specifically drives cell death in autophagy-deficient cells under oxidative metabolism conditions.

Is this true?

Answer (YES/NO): NO